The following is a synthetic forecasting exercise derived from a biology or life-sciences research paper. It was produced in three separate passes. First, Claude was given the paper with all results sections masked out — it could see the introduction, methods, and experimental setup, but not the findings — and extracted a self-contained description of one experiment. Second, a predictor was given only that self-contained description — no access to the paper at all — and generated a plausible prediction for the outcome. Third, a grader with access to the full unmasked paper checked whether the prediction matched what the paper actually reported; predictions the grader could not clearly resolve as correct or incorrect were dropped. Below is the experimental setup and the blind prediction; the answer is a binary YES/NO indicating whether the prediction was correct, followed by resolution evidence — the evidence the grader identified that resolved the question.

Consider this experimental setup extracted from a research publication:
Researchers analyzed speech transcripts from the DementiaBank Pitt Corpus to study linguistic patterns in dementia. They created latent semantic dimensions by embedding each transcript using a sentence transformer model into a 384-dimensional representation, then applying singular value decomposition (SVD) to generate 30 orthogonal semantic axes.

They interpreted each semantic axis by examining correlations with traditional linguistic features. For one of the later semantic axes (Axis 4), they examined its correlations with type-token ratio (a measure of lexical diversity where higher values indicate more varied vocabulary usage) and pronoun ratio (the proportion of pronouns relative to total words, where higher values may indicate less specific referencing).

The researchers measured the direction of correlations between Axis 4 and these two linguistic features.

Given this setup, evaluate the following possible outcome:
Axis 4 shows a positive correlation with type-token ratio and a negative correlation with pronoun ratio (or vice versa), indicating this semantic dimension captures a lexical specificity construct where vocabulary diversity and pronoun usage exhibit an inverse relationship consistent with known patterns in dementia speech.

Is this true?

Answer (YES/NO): YES